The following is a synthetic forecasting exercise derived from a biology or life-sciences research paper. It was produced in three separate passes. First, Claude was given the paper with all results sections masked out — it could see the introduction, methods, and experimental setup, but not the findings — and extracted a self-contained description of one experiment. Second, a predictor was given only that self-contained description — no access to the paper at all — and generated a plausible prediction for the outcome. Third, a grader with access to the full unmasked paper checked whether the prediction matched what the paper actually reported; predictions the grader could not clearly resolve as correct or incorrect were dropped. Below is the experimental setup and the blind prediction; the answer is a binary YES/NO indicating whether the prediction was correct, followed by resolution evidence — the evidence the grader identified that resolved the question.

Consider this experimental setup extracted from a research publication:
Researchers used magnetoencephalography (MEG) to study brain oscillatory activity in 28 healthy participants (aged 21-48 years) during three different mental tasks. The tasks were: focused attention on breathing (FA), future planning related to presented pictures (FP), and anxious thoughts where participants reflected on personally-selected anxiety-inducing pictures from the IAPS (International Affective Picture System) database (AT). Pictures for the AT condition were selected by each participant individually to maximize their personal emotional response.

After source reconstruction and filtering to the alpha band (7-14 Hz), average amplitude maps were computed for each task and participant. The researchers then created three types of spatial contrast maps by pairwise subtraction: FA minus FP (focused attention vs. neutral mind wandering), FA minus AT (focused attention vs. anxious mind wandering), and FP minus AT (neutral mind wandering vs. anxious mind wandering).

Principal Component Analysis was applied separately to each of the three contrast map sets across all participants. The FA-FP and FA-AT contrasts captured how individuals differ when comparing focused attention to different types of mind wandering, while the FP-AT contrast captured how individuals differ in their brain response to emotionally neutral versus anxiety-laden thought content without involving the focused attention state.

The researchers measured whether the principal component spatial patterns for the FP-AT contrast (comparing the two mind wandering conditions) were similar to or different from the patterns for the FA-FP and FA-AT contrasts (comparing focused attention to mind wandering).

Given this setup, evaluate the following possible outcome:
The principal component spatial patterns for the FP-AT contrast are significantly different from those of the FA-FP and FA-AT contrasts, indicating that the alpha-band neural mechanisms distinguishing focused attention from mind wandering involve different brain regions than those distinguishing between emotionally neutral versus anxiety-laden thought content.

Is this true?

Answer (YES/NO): NO